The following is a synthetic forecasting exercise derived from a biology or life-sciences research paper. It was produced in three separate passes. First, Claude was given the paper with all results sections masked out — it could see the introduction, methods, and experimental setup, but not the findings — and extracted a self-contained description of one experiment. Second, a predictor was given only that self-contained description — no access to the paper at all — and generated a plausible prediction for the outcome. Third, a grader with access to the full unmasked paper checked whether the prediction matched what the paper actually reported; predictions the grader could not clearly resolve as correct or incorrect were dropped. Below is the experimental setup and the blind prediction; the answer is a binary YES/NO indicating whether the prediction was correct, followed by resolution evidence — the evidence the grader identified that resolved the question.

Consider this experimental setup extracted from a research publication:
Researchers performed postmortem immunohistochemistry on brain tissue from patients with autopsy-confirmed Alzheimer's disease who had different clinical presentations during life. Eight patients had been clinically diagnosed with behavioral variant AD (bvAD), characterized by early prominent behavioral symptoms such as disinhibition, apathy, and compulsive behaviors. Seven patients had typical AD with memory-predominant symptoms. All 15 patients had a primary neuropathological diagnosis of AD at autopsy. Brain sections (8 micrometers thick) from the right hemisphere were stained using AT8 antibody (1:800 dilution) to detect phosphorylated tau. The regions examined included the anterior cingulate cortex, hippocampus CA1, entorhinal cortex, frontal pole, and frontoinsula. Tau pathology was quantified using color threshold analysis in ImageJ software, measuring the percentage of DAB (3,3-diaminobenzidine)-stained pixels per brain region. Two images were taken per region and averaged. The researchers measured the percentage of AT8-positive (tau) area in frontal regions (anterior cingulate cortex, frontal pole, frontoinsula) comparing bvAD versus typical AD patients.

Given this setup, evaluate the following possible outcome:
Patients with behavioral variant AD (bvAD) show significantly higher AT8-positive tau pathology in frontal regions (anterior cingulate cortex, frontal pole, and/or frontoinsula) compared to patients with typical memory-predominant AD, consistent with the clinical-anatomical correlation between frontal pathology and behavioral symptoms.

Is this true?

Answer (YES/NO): NO